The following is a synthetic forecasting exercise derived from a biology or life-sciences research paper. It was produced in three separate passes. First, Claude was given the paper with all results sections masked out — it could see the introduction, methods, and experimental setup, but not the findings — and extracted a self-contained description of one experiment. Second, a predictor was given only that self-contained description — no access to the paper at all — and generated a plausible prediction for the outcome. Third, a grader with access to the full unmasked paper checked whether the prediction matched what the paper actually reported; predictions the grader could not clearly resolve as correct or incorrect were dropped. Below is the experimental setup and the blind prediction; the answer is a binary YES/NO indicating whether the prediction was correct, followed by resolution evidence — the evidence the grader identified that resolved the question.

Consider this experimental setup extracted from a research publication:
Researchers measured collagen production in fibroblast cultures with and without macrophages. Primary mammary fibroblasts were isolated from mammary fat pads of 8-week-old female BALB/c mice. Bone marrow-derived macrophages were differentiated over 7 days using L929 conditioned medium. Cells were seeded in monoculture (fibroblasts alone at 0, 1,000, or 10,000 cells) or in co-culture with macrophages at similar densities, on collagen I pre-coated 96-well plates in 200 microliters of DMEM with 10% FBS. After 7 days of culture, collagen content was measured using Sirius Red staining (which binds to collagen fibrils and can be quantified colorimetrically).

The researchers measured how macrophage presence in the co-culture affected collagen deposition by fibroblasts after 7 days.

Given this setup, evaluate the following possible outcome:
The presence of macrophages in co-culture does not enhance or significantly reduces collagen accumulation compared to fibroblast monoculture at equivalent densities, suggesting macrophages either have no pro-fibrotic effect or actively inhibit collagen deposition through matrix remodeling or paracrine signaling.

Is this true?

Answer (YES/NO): NO